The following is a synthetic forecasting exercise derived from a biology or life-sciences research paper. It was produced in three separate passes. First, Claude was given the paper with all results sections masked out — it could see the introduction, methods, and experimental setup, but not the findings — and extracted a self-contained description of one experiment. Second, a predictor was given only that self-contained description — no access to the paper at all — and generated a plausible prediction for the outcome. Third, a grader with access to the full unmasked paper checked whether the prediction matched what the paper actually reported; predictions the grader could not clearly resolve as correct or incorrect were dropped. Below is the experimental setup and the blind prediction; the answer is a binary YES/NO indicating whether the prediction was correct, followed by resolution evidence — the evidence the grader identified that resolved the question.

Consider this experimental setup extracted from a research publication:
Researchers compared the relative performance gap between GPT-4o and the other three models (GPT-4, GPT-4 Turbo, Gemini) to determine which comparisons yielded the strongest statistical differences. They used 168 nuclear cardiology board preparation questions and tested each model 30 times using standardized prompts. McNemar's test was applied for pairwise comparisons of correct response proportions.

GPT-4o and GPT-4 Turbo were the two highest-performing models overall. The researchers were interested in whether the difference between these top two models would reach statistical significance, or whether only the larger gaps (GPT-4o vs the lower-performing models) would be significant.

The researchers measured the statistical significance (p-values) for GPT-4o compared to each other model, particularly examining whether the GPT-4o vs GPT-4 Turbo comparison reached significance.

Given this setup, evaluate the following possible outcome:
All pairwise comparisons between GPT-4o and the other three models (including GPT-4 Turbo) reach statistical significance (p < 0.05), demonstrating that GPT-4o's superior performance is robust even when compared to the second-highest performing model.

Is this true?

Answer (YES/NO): YES